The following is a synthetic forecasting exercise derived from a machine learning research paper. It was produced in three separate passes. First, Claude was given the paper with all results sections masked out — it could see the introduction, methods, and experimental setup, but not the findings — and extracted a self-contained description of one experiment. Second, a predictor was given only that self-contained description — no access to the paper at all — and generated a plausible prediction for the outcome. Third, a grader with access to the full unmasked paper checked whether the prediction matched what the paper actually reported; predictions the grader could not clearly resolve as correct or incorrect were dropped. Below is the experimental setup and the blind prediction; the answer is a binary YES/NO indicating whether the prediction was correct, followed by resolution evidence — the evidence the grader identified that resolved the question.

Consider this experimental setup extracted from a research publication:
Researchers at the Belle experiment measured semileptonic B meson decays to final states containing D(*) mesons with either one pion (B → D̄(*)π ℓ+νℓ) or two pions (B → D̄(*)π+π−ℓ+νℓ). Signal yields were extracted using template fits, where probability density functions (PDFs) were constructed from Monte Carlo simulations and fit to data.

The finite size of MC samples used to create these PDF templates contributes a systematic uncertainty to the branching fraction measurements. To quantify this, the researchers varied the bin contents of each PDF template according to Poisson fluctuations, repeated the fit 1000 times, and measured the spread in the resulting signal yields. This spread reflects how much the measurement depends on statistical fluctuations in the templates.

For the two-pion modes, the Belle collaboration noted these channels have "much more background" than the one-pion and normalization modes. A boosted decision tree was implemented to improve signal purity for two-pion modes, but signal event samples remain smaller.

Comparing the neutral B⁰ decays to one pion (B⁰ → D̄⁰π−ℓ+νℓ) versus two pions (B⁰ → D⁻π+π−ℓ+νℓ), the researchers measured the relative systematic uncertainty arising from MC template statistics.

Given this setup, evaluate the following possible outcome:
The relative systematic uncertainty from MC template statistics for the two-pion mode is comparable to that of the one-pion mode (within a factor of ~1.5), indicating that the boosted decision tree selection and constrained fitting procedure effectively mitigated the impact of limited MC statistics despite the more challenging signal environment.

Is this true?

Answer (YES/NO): NO